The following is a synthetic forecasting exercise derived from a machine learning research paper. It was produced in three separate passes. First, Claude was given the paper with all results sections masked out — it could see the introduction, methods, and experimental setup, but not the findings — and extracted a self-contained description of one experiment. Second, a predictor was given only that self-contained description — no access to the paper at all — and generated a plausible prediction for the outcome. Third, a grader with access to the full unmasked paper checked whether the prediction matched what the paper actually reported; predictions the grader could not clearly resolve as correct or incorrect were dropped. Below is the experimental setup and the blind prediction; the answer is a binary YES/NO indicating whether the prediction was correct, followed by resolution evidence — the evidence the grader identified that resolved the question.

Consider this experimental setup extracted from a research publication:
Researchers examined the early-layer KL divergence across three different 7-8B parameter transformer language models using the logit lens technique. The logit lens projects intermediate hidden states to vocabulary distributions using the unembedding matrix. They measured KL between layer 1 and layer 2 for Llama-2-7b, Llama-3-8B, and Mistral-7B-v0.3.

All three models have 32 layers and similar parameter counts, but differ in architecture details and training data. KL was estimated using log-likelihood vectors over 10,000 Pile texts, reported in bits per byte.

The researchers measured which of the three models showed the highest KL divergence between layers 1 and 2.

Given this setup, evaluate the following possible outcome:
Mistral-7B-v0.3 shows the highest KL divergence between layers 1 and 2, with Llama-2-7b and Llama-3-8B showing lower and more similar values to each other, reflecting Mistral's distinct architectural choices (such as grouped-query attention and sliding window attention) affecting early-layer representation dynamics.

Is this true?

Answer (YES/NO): NO